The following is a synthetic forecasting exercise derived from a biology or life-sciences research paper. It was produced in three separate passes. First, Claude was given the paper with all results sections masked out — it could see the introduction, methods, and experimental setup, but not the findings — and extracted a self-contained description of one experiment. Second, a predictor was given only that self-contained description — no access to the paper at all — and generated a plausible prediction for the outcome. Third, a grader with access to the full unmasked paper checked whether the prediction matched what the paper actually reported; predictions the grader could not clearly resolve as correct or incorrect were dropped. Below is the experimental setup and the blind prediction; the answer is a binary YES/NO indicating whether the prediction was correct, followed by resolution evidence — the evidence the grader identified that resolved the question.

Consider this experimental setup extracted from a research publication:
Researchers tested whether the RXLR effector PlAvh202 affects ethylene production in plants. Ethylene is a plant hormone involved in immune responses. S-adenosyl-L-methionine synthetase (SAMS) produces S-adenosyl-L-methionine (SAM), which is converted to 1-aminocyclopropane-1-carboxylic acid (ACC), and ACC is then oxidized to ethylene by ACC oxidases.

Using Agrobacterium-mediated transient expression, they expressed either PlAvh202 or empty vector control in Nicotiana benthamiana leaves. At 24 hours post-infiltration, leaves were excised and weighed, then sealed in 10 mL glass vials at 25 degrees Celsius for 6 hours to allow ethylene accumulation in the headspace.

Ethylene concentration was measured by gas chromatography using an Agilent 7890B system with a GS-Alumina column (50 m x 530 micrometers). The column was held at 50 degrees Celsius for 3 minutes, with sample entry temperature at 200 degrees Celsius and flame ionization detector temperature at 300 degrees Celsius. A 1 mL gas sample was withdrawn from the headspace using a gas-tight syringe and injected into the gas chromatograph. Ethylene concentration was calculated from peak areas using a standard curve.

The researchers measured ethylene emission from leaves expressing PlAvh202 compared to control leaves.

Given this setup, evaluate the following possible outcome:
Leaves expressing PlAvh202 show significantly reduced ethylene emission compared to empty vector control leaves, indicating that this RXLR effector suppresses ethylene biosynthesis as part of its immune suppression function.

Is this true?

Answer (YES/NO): YES